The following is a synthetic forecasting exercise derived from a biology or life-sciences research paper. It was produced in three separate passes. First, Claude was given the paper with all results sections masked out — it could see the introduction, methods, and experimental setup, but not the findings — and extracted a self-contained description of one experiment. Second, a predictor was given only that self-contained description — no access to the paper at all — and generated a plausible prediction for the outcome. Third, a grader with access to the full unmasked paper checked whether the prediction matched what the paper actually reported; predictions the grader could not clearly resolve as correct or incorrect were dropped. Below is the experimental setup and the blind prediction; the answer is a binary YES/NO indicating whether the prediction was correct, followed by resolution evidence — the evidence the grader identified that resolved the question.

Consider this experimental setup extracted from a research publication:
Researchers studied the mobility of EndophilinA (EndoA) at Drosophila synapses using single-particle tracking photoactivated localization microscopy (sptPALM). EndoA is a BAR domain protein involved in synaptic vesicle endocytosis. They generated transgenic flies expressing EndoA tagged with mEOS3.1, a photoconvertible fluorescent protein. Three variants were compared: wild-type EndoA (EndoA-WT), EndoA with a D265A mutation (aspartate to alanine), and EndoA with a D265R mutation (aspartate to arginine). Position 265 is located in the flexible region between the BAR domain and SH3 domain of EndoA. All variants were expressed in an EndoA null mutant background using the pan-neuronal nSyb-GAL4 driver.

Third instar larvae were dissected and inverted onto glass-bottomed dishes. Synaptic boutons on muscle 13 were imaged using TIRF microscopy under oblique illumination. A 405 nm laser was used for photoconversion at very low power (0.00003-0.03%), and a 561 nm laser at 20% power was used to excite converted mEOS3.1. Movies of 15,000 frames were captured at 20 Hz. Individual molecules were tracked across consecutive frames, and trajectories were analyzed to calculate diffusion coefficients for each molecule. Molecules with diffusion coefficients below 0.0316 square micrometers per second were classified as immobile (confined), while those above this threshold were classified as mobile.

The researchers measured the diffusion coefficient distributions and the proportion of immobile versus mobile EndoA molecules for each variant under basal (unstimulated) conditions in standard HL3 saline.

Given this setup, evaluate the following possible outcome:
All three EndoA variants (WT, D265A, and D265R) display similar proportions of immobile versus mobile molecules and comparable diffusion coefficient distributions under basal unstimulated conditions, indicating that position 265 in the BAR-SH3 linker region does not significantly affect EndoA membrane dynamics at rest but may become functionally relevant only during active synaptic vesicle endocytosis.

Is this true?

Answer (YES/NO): NO